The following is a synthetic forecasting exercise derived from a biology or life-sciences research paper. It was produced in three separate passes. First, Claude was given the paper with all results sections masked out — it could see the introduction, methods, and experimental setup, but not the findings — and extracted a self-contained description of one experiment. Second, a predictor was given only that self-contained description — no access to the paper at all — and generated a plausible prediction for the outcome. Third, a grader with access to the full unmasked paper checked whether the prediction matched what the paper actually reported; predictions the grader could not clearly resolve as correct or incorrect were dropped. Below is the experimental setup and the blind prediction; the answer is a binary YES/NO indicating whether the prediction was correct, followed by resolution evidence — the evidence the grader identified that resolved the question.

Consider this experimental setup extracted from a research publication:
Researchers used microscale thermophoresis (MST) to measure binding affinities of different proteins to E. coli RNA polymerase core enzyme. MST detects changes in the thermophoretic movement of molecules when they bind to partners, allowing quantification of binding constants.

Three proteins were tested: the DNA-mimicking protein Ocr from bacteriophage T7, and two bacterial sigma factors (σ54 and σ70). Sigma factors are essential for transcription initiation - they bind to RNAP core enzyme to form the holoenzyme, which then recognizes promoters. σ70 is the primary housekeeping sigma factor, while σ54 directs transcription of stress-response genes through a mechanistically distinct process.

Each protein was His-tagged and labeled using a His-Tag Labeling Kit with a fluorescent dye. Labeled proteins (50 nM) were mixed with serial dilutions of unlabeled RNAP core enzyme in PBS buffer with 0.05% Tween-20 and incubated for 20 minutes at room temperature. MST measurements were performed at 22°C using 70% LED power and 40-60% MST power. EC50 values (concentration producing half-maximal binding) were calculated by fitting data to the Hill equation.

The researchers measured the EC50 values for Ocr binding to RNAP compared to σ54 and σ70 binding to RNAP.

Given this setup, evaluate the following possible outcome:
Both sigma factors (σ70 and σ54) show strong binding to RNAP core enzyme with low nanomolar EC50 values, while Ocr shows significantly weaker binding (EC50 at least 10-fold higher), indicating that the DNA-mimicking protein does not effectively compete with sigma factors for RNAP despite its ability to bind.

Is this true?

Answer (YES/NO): NO